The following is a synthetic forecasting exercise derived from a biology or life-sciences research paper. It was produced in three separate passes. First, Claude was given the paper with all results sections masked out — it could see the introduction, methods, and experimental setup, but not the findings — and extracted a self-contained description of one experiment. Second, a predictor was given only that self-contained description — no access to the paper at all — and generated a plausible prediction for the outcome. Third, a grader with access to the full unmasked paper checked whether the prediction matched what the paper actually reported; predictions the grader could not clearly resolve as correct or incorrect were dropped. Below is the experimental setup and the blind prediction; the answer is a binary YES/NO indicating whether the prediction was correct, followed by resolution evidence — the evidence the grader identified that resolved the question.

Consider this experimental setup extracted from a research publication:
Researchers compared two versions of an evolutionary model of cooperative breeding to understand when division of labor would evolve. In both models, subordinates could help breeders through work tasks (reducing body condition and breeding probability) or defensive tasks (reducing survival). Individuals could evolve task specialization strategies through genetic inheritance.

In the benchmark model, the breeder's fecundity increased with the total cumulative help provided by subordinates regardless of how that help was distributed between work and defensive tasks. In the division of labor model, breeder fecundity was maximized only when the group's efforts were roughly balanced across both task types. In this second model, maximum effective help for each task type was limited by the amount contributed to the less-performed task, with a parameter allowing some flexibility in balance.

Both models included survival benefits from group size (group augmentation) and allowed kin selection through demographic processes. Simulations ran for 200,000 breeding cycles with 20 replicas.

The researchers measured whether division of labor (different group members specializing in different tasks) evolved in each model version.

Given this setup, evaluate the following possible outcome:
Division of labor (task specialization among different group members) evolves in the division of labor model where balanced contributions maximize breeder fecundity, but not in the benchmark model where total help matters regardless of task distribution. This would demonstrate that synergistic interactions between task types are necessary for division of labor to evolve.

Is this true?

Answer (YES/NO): NO